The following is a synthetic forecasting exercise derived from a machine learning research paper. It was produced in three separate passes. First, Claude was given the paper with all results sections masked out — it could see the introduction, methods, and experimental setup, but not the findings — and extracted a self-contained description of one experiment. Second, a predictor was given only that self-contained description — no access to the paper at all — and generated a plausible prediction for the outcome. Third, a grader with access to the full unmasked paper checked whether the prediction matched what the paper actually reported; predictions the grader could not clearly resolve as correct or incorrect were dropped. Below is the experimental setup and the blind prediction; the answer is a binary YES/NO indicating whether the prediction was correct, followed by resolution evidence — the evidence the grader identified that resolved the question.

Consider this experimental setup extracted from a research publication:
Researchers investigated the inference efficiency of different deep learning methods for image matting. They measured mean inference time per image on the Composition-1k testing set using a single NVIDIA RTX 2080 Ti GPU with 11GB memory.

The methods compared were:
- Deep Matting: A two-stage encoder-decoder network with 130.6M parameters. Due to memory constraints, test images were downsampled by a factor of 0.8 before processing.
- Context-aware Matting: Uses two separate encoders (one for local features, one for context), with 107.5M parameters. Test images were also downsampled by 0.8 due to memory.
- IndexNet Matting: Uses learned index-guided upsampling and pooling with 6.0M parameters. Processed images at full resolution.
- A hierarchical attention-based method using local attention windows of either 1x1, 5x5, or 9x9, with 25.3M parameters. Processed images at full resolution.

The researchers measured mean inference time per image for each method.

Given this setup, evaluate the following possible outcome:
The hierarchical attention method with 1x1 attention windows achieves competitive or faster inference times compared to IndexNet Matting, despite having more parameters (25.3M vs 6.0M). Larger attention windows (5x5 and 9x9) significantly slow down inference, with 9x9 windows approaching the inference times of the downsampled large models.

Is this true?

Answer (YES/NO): NO